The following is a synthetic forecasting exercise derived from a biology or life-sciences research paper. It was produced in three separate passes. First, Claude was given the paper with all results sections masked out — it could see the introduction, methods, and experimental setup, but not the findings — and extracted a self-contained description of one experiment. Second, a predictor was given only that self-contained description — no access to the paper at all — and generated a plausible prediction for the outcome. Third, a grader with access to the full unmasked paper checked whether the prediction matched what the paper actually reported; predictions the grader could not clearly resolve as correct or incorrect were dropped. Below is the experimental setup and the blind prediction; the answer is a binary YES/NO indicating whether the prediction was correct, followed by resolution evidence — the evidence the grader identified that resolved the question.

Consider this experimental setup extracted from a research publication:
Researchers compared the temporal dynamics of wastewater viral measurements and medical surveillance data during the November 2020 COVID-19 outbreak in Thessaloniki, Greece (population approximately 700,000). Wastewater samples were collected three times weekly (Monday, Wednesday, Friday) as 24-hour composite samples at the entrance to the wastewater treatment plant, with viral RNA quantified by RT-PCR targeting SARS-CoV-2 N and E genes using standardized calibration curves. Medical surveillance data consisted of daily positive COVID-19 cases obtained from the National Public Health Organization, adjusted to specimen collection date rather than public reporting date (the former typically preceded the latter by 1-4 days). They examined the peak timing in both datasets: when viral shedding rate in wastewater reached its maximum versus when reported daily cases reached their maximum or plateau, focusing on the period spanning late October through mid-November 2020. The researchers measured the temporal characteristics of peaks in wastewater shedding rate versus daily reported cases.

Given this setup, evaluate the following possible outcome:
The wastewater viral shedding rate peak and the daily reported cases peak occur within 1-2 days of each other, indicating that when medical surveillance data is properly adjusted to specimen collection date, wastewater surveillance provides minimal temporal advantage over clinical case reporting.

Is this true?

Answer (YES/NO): YES